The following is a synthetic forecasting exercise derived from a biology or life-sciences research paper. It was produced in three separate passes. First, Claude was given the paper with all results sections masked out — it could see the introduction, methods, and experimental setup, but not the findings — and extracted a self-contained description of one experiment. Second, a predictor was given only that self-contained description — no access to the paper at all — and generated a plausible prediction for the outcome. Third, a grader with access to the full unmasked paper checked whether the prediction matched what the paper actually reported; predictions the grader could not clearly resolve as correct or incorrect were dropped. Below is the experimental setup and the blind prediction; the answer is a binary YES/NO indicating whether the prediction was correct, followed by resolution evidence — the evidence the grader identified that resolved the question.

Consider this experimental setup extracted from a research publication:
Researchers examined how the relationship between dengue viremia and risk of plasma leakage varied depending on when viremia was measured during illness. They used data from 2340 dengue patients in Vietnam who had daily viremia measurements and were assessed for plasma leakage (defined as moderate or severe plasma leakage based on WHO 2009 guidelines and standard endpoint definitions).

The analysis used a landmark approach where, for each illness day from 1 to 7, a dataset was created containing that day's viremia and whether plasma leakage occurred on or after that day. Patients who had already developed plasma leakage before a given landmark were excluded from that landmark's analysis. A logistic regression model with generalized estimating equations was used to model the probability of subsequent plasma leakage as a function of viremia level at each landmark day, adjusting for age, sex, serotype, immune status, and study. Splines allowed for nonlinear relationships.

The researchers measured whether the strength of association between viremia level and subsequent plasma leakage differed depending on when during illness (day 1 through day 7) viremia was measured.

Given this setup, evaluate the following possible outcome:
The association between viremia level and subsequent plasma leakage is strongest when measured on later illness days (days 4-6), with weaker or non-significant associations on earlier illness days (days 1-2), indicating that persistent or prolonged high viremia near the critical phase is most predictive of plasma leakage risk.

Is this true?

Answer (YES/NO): NO